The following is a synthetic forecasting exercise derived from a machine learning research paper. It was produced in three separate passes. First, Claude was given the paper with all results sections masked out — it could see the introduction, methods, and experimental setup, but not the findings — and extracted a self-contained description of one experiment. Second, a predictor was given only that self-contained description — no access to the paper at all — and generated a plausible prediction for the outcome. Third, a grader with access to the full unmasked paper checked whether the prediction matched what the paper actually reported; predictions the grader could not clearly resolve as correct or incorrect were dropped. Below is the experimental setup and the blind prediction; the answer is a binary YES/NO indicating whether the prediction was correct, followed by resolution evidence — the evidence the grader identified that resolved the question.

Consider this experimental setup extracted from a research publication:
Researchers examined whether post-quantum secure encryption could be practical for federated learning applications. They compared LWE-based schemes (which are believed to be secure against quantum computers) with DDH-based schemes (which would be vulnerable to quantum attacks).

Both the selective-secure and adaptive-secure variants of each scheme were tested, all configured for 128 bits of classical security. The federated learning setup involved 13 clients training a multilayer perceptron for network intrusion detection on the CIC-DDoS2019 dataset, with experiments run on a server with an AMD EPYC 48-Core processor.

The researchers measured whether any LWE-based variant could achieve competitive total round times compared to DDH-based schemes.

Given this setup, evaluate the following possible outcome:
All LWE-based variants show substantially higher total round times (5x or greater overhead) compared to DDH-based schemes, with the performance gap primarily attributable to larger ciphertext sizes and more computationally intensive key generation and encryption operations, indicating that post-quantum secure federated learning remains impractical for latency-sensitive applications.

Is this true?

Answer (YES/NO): NO